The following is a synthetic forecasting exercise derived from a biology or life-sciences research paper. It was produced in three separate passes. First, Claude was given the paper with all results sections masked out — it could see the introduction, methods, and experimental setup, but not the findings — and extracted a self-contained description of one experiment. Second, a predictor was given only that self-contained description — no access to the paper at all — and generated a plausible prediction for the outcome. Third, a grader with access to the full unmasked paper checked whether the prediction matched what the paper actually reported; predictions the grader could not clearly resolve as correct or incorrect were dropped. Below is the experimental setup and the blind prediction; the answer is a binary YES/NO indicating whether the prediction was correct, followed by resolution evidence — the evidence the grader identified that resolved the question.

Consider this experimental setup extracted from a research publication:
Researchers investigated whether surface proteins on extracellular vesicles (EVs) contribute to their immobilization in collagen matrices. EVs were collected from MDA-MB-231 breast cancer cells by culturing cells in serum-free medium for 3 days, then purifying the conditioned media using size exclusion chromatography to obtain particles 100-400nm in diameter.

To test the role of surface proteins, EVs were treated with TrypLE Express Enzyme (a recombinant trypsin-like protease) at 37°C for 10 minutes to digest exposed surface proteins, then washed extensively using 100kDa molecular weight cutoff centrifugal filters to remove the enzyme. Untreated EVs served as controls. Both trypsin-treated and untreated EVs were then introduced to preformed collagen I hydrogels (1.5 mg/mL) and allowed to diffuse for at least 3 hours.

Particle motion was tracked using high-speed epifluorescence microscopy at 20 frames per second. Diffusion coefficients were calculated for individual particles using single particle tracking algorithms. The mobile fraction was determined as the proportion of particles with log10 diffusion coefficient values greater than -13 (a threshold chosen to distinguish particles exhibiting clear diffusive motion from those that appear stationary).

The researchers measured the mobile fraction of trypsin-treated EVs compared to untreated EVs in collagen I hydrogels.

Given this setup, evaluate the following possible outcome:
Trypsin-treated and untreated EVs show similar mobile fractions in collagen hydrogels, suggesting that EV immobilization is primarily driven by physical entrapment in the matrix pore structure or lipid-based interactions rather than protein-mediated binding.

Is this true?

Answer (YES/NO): NO